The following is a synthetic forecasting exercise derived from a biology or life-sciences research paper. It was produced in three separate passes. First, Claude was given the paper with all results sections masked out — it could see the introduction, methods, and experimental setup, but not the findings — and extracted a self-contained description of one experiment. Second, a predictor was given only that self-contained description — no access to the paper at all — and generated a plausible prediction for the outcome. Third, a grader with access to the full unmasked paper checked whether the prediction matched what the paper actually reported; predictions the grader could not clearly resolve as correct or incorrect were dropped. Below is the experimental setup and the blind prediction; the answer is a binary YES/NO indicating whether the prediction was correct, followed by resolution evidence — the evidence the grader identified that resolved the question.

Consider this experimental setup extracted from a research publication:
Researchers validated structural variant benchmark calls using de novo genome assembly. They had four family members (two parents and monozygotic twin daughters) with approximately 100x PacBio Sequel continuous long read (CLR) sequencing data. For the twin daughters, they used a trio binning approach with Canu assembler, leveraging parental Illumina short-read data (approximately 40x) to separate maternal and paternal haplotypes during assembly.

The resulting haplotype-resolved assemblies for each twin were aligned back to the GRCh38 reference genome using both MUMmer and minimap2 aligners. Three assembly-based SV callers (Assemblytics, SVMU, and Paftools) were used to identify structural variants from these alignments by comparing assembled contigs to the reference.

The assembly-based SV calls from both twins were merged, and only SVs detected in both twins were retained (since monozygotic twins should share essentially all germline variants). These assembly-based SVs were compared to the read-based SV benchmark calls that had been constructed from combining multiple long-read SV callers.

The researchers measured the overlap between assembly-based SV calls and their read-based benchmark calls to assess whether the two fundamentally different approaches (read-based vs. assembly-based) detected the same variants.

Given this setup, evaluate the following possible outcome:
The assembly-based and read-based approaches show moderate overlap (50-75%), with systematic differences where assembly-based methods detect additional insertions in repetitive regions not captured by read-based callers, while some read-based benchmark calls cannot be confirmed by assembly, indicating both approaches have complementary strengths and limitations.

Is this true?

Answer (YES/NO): NO